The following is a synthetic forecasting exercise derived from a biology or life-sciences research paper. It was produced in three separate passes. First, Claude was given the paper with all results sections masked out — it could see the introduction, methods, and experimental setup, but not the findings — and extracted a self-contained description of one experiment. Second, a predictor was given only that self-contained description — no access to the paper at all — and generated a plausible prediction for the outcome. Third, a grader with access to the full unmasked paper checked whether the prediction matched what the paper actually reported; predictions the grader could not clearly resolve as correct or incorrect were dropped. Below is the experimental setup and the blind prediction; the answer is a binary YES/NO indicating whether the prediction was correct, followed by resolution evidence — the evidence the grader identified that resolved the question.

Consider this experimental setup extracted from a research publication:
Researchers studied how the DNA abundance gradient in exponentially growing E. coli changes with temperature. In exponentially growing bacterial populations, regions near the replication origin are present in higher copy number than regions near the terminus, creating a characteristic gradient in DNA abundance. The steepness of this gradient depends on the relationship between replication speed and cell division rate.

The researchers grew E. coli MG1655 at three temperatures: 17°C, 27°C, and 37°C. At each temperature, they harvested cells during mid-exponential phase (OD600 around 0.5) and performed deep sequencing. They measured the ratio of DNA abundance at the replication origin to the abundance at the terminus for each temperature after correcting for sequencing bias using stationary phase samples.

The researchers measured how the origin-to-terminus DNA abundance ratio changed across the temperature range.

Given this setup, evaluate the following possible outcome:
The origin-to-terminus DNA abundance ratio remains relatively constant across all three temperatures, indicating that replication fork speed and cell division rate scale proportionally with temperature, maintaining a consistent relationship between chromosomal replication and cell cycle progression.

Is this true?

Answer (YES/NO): NO